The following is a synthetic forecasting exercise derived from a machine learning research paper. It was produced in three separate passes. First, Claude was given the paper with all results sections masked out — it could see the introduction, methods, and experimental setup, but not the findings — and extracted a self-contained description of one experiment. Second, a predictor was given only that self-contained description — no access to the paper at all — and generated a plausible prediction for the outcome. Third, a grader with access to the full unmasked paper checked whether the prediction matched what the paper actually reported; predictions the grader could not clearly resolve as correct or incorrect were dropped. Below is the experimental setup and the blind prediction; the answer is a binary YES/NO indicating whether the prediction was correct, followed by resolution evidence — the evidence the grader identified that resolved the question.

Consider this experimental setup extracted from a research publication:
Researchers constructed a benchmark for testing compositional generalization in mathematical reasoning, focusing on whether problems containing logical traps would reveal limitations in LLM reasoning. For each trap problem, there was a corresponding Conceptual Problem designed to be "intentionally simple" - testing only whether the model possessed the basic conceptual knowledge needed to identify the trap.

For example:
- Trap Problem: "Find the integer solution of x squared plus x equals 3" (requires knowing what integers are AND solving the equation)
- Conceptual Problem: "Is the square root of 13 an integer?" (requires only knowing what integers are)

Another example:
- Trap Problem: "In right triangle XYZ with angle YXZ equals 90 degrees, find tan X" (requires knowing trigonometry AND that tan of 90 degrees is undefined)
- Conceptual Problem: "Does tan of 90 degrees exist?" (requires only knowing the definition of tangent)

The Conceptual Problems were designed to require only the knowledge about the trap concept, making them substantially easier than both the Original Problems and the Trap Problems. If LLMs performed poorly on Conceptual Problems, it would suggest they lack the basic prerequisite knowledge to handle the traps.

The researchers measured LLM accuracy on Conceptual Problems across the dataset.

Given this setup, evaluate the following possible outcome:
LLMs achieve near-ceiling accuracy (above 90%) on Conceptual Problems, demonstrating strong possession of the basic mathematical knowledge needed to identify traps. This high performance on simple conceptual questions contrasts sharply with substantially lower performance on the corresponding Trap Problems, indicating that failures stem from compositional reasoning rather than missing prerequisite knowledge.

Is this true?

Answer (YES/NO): NO